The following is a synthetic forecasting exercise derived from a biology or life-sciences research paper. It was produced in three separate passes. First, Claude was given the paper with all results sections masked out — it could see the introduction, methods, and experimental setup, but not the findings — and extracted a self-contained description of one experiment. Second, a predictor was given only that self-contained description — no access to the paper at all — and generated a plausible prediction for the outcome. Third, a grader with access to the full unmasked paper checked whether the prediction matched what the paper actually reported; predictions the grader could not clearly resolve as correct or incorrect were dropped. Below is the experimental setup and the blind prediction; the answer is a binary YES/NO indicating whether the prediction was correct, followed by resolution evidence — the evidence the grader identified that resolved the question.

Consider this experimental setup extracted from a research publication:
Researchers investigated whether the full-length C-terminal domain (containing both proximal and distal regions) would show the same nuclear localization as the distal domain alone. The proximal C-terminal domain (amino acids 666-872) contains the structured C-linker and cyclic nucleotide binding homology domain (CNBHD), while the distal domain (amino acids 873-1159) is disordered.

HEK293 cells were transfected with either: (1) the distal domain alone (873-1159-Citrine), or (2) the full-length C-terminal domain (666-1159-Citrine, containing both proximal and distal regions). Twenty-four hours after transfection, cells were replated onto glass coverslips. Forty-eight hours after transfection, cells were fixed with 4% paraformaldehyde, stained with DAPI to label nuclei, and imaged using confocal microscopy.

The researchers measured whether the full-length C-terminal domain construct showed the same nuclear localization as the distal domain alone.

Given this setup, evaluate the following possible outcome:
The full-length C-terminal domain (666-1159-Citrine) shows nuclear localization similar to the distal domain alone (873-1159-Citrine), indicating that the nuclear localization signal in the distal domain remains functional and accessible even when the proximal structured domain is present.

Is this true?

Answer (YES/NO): NO